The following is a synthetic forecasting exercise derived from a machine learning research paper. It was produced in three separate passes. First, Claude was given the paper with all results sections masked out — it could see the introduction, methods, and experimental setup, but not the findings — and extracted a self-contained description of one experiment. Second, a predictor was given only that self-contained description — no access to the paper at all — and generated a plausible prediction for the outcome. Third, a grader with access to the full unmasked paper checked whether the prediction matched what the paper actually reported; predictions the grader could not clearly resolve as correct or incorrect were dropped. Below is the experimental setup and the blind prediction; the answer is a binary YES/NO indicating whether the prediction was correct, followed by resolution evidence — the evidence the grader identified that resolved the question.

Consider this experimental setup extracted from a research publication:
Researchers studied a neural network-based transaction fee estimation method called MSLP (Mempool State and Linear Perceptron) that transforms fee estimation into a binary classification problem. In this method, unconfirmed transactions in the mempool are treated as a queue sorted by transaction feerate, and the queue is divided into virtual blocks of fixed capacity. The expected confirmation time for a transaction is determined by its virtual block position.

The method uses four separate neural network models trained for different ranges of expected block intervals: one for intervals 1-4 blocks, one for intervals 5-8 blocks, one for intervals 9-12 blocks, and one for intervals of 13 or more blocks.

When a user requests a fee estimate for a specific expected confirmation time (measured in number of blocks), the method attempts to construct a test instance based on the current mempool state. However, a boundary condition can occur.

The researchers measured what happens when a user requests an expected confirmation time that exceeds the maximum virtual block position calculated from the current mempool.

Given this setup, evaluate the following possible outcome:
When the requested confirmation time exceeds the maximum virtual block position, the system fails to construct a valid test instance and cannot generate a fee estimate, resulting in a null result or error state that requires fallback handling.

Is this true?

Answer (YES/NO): YES